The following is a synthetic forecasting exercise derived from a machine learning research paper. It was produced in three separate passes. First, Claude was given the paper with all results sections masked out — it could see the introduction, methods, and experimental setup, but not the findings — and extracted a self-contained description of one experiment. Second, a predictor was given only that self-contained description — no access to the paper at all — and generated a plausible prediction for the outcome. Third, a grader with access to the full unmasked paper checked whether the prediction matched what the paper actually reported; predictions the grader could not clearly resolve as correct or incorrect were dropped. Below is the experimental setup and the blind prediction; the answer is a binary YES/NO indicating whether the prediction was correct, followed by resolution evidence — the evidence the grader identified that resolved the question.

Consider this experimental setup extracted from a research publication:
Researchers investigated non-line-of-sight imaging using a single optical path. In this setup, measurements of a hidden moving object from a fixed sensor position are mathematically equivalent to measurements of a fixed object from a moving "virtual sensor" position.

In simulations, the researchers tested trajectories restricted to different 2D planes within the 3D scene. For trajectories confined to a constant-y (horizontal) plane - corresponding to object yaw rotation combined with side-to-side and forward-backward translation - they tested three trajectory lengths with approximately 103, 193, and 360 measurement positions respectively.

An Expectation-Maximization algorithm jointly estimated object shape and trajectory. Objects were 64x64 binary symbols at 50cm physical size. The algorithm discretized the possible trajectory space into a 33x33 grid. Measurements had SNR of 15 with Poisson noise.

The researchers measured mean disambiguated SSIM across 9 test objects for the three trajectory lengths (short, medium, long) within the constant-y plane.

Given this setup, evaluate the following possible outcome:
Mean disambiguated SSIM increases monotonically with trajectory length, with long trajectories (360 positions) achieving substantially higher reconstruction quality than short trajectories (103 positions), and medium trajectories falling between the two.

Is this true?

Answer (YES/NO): NO